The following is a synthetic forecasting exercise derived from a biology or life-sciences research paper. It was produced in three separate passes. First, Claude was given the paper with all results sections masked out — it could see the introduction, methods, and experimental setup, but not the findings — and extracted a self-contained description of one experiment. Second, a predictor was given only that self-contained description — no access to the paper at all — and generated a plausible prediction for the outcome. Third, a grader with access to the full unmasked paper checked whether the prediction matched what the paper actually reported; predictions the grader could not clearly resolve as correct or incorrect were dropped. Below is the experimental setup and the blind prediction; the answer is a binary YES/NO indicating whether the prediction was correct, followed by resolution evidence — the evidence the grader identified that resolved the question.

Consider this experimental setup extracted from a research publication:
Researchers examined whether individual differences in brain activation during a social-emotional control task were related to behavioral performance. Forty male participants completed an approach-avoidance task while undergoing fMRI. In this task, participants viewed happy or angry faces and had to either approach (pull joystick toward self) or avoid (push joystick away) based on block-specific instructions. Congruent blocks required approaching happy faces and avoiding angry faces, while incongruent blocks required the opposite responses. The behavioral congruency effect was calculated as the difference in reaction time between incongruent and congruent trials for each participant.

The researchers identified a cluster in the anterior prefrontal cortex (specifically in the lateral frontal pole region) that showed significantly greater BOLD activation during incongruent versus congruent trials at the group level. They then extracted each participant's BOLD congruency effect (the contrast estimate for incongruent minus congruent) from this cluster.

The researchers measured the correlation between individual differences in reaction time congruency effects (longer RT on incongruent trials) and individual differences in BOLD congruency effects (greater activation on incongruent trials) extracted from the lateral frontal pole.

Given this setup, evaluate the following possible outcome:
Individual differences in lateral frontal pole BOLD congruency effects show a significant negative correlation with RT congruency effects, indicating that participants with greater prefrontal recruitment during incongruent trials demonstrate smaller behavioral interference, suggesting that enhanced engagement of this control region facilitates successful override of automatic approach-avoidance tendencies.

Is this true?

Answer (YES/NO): NO